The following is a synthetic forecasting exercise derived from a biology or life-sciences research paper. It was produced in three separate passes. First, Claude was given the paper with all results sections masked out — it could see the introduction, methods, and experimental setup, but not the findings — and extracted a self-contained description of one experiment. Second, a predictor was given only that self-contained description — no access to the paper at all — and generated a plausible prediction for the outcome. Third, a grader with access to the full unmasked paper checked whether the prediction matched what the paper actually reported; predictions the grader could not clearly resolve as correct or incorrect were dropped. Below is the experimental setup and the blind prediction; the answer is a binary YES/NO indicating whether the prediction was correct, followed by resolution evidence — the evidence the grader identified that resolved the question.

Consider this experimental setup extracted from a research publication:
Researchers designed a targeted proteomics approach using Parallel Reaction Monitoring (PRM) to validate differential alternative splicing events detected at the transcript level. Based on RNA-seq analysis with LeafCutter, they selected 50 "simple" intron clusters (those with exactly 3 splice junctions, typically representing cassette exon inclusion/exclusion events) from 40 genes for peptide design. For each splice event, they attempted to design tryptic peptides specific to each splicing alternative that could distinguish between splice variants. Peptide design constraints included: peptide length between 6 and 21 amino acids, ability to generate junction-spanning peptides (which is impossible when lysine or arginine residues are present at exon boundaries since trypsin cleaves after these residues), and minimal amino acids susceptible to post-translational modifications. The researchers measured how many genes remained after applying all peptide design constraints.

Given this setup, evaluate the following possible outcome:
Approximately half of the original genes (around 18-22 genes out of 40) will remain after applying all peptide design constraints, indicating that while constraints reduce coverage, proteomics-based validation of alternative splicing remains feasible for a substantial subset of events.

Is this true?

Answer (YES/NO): NO